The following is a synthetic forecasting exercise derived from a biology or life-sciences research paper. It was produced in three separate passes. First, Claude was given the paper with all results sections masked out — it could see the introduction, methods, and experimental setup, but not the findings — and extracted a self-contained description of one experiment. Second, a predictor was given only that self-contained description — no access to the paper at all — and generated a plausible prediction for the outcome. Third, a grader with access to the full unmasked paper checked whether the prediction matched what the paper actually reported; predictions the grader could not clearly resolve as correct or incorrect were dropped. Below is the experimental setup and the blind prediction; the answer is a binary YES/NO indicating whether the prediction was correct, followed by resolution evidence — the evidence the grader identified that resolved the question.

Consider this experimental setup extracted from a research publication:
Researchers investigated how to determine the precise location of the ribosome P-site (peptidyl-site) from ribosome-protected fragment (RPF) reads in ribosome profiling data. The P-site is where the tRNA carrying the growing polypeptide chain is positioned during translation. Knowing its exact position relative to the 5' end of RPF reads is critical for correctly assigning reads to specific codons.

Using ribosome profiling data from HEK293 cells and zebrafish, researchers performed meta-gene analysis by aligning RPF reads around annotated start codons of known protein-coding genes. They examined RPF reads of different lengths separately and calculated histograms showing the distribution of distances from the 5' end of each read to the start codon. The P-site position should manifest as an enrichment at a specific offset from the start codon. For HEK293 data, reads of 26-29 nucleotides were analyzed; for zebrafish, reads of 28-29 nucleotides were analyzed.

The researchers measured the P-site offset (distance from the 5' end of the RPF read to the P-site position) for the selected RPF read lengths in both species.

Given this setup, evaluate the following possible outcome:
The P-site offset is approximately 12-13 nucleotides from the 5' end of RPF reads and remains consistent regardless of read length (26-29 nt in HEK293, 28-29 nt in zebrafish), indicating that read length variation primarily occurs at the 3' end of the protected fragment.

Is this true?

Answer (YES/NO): YES